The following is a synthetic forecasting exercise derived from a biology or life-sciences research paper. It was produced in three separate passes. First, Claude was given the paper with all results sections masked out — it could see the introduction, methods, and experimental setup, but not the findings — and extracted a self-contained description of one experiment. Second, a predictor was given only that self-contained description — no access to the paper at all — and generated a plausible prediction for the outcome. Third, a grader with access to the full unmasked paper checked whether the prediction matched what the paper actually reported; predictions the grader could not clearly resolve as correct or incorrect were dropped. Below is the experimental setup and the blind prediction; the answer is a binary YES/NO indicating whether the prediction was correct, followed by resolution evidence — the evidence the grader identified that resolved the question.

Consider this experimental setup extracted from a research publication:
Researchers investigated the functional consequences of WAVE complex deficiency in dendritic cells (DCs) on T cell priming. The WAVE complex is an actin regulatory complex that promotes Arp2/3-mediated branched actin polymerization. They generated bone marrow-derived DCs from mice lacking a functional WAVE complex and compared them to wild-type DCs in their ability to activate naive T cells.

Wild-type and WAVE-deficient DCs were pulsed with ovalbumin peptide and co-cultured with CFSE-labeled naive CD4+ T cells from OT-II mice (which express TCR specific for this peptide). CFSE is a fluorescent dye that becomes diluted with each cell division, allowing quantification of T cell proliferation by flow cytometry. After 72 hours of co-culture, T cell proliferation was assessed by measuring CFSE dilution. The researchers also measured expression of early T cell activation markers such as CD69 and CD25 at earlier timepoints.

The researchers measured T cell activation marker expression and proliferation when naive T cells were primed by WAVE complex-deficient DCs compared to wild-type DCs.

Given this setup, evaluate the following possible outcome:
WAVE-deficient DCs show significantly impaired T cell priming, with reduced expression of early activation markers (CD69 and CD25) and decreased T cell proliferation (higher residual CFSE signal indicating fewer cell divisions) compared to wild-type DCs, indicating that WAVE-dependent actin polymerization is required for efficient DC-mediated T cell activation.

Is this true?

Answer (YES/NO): NO